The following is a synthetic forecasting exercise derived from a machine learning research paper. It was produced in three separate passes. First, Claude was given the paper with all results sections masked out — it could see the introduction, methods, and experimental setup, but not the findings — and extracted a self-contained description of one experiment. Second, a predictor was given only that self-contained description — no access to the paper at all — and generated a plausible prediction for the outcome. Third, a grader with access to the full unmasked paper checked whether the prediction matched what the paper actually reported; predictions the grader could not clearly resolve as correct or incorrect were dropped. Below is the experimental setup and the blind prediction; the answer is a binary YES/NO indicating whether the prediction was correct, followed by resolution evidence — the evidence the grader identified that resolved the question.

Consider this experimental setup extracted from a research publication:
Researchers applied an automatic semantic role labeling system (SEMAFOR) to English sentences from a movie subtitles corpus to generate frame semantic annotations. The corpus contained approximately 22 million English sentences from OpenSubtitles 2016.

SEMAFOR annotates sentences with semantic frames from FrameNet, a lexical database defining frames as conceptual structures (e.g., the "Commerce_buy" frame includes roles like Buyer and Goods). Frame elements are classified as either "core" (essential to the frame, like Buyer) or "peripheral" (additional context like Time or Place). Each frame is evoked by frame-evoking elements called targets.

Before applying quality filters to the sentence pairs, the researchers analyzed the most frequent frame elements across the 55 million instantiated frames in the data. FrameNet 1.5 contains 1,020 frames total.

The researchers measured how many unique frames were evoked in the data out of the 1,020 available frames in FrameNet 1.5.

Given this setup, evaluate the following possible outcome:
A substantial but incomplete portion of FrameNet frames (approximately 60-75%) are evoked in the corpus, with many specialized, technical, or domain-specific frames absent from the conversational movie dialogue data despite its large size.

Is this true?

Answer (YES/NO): NO